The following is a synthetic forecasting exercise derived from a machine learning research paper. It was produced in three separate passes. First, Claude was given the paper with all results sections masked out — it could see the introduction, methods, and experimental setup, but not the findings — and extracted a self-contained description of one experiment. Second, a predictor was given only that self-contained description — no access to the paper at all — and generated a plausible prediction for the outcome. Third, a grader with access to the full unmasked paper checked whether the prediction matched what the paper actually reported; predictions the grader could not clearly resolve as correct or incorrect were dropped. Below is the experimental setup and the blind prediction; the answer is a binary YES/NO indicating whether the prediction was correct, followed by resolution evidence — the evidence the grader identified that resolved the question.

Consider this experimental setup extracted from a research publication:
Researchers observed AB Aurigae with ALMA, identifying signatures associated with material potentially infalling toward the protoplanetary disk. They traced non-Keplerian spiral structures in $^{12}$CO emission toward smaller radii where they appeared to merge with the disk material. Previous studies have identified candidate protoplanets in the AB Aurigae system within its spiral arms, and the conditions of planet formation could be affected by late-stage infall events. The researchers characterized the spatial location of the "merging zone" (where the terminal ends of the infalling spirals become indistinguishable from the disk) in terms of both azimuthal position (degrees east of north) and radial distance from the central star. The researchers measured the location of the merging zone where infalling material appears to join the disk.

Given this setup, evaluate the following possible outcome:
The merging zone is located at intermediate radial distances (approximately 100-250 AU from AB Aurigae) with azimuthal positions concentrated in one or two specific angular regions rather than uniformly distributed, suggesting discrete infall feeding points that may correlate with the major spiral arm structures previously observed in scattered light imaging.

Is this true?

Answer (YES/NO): NO